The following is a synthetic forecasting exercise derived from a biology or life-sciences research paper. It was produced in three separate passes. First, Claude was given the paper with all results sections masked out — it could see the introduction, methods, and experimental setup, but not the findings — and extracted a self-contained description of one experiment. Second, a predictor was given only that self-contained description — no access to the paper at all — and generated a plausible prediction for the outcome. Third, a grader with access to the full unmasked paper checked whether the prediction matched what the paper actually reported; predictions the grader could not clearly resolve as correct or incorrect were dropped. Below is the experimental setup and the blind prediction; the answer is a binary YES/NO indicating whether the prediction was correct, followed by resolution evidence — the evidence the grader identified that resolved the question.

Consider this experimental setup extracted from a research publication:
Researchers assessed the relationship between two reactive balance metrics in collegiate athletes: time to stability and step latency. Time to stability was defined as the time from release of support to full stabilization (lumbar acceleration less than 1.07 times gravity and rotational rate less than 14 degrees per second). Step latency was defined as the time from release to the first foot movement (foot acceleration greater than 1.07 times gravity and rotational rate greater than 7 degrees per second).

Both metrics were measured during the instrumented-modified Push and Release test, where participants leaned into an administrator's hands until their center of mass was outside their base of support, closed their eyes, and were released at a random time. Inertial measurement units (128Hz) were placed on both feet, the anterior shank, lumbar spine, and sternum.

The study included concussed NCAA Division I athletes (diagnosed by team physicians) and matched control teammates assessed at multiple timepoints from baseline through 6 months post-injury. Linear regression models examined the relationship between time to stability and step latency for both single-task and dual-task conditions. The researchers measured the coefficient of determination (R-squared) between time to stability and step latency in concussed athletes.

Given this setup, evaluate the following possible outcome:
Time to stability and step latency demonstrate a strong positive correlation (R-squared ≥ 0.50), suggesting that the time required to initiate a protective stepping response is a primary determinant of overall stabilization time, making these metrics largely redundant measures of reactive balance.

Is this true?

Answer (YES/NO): NO